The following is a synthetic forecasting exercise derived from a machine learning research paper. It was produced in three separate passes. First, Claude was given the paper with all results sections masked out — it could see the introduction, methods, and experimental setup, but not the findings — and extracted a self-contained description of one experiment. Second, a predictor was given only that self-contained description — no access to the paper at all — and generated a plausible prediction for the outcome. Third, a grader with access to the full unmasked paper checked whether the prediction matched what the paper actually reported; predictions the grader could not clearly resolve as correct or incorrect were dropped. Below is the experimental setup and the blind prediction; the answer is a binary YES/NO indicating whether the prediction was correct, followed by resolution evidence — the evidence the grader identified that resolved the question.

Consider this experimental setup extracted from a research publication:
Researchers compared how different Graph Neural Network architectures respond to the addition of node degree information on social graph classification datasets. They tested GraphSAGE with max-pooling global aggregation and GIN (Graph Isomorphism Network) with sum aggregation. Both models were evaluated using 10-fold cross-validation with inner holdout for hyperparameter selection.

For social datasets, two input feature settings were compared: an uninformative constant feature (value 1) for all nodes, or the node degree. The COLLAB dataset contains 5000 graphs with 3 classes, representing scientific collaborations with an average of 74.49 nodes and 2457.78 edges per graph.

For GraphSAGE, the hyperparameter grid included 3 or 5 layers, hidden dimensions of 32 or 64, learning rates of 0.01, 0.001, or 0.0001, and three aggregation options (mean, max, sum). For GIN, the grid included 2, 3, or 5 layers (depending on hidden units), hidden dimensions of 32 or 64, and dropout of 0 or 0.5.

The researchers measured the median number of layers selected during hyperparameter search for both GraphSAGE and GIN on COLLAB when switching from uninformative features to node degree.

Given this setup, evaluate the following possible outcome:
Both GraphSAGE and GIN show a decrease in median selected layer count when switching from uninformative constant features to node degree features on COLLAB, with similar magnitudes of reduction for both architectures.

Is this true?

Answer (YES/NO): NO